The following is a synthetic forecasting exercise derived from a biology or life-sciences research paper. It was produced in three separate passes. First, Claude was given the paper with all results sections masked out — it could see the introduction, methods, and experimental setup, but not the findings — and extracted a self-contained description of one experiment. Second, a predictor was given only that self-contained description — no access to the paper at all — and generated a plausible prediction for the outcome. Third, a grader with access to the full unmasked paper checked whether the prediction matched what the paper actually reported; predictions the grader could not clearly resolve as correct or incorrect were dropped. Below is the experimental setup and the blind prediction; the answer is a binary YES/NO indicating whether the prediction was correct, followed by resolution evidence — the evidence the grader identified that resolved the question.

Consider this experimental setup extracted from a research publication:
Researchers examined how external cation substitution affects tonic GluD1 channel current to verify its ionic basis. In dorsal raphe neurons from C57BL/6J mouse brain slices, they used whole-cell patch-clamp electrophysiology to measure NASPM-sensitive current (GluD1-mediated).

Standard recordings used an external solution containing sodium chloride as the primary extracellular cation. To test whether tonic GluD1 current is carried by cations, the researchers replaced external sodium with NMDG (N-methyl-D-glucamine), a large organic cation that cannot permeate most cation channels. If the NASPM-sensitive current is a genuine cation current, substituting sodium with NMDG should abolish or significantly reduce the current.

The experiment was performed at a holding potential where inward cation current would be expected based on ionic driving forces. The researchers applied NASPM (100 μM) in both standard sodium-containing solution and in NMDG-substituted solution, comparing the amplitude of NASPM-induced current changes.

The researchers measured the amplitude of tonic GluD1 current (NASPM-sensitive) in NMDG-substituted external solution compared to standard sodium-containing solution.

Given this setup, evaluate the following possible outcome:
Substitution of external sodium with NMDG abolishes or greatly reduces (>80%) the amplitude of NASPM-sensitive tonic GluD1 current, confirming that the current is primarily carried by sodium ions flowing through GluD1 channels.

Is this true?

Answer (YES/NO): YES